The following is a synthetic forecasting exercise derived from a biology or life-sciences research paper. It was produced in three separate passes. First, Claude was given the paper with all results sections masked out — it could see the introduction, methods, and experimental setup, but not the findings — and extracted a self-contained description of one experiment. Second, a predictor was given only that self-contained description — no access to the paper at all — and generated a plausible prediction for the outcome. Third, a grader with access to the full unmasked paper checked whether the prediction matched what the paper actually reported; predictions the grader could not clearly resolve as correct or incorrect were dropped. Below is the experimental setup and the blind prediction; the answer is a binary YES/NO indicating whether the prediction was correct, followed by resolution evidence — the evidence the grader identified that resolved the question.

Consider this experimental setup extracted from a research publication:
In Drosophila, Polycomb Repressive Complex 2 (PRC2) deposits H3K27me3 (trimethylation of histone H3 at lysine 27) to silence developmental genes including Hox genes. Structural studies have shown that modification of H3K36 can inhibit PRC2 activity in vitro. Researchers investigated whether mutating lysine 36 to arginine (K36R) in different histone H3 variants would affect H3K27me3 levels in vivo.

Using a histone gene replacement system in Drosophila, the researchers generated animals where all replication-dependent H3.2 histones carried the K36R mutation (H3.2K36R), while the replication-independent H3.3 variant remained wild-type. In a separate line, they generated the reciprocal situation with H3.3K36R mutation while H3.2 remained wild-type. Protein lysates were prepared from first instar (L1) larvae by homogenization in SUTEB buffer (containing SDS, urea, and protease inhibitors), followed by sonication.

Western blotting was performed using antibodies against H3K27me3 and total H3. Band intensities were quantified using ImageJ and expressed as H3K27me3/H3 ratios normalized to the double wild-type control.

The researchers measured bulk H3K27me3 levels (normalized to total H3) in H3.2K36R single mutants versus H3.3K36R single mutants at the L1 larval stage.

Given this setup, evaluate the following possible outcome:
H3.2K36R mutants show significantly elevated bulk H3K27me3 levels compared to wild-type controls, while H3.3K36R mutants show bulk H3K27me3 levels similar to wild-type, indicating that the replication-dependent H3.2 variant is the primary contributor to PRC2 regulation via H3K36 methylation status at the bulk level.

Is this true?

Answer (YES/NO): NO